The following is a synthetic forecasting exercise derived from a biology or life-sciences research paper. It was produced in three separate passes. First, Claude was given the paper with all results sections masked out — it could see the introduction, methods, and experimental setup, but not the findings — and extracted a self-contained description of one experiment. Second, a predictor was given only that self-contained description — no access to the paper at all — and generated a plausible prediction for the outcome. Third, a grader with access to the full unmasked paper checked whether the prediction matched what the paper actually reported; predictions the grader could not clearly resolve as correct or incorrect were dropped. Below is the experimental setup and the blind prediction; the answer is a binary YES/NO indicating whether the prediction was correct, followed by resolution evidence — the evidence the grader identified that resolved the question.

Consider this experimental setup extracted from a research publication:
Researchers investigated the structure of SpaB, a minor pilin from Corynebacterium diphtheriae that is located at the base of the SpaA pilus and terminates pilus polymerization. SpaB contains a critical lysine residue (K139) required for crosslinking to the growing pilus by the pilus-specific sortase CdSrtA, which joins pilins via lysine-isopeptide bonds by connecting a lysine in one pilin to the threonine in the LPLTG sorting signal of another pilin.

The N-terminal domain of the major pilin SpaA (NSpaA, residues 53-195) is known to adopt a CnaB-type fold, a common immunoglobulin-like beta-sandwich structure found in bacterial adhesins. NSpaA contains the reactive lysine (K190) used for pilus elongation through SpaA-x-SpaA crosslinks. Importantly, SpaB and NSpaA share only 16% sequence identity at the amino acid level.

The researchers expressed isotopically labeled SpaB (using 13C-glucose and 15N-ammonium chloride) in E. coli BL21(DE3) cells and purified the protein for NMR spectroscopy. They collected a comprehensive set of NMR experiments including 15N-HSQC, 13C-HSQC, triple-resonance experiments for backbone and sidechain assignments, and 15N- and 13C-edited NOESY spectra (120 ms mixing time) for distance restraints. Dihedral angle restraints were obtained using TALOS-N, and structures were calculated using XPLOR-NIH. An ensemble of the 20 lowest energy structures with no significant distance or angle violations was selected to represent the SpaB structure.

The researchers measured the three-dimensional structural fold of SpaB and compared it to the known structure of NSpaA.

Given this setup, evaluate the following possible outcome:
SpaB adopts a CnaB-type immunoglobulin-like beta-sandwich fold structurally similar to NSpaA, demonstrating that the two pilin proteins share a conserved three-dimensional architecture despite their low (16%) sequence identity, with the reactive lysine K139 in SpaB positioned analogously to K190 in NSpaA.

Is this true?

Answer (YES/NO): YES